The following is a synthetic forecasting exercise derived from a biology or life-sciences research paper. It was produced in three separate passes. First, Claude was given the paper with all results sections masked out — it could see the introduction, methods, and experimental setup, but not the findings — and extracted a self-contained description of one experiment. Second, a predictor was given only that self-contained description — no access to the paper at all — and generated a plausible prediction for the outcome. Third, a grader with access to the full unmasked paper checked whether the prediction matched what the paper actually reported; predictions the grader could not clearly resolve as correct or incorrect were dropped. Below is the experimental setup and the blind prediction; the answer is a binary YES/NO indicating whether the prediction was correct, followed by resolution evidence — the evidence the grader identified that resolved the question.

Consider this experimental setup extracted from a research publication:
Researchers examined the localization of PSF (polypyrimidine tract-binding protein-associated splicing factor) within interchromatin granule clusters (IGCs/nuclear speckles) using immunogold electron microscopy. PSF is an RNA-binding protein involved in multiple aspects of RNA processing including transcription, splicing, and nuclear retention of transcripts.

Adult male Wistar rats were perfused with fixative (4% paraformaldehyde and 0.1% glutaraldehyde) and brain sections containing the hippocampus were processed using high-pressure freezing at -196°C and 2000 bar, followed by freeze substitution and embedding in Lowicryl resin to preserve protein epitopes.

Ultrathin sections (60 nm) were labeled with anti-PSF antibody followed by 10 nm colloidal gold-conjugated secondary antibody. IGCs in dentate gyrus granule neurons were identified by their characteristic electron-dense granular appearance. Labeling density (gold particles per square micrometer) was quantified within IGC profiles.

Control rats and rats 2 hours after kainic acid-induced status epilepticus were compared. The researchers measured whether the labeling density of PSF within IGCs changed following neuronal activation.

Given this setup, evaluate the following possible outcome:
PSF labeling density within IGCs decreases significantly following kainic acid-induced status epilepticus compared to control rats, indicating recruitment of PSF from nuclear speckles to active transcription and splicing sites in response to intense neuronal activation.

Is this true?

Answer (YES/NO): NO